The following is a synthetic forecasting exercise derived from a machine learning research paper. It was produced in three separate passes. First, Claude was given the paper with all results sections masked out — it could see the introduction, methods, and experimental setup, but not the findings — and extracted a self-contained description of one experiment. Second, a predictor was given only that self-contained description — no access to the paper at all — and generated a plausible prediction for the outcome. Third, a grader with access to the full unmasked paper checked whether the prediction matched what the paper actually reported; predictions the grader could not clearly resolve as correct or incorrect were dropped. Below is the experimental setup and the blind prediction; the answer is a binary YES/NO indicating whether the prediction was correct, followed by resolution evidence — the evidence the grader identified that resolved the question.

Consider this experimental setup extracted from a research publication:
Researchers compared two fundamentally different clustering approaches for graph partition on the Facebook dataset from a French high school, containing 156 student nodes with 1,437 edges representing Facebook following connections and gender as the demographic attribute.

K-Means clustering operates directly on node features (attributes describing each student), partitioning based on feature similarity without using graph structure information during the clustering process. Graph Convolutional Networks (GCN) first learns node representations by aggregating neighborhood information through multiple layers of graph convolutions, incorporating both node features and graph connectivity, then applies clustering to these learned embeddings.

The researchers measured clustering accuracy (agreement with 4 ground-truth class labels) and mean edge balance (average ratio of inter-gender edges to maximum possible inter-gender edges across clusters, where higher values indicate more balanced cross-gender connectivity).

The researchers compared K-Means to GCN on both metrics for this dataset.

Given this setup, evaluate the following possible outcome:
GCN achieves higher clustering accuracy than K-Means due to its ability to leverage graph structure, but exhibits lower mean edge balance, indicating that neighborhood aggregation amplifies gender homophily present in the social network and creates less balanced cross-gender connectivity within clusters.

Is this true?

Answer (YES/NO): NO